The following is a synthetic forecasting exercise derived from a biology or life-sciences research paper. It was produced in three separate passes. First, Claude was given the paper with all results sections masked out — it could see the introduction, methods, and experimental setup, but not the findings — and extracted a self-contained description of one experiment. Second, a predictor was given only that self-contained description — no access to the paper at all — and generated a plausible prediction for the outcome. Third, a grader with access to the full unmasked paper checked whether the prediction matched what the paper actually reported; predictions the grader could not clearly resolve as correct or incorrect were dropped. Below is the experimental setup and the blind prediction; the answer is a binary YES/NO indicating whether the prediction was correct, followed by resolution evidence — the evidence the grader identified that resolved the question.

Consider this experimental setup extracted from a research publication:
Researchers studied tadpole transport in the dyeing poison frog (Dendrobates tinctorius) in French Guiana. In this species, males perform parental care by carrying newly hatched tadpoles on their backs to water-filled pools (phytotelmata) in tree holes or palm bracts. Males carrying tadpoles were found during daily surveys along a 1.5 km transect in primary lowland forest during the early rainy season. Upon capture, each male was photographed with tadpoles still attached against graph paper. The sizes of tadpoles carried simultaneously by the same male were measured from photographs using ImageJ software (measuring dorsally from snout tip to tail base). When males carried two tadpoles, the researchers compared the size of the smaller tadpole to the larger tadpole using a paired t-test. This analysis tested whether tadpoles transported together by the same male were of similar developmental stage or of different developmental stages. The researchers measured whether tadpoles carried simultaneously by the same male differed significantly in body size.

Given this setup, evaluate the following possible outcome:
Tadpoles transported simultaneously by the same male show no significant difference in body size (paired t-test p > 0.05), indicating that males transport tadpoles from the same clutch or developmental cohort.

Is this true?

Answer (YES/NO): NO